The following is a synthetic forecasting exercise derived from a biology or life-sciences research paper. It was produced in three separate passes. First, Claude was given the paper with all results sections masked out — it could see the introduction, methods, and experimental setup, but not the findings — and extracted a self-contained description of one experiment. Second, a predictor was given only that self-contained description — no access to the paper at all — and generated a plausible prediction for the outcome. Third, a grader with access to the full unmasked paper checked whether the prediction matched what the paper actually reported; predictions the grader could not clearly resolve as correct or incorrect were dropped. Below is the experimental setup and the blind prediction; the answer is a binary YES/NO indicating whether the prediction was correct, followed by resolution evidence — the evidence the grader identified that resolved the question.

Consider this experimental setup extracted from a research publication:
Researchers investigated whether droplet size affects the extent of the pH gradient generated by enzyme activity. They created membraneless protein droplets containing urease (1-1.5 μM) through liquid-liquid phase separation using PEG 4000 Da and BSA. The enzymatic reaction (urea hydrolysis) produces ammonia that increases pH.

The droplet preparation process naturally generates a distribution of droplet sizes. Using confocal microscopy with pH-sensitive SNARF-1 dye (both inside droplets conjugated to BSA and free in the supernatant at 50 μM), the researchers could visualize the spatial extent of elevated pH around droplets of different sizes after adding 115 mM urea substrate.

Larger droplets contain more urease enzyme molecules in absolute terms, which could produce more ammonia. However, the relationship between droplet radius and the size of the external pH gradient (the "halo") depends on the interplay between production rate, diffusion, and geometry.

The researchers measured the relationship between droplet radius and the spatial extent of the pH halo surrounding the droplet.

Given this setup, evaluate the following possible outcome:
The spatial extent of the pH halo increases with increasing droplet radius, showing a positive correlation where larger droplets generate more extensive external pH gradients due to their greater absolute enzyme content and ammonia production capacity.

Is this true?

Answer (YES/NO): YES